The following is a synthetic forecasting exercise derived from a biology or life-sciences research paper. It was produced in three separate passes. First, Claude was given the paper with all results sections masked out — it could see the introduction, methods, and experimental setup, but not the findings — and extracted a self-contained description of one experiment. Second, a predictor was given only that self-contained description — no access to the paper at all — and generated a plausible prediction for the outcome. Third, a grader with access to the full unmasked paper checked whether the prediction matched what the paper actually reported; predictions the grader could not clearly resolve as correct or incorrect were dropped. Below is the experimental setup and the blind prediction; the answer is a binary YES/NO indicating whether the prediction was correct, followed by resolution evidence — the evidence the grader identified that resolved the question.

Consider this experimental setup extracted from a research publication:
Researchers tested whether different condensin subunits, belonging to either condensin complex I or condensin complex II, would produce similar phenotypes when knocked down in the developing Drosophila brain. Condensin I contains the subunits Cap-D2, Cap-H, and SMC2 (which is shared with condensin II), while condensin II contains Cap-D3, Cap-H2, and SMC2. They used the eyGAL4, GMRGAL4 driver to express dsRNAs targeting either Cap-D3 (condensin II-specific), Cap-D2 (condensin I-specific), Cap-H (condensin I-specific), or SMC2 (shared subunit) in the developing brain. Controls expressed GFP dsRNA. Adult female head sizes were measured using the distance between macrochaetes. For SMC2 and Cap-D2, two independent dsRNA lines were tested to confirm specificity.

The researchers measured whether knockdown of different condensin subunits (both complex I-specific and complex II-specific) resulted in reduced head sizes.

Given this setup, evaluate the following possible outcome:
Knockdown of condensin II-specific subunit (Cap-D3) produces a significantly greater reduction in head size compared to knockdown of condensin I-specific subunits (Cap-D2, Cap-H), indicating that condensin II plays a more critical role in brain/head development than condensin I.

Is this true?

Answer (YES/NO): NO